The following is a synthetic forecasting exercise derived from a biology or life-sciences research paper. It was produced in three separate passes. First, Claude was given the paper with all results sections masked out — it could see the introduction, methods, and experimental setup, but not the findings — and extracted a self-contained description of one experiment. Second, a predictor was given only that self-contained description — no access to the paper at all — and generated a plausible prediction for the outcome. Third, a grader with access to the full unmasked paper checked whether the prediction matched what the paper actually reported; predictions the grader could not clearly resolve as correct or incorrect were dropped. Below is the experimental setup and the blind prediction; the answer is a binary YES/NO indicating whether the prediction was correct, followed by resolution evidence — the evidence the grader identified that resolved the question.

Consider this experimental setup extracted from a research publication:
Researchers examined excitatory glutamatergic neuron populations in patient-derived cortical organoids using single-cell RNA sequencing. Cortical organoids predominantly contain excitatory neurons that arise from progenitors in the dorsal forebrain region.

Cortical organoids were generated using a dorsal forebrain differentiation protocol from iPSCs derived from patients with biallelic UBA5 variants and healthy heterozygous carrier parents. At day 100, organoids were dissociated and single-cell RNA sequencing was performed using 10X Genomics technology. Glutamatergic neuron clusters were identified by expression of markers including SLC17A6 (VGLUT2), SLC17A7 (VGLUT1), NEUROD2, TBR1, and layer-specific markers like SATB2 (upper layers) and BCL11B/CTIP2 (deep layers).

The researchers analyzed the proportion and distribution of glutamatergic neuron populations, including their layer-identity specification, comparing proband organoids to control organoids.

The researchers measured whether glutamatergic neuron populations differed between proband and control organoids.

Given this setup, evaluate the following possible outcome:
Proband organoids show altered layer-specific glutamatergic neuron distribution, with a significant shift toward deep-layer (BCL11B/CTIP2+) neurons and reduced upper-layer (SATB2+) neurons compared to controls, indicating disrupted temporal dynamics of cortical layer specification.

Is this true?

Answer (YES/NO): NO